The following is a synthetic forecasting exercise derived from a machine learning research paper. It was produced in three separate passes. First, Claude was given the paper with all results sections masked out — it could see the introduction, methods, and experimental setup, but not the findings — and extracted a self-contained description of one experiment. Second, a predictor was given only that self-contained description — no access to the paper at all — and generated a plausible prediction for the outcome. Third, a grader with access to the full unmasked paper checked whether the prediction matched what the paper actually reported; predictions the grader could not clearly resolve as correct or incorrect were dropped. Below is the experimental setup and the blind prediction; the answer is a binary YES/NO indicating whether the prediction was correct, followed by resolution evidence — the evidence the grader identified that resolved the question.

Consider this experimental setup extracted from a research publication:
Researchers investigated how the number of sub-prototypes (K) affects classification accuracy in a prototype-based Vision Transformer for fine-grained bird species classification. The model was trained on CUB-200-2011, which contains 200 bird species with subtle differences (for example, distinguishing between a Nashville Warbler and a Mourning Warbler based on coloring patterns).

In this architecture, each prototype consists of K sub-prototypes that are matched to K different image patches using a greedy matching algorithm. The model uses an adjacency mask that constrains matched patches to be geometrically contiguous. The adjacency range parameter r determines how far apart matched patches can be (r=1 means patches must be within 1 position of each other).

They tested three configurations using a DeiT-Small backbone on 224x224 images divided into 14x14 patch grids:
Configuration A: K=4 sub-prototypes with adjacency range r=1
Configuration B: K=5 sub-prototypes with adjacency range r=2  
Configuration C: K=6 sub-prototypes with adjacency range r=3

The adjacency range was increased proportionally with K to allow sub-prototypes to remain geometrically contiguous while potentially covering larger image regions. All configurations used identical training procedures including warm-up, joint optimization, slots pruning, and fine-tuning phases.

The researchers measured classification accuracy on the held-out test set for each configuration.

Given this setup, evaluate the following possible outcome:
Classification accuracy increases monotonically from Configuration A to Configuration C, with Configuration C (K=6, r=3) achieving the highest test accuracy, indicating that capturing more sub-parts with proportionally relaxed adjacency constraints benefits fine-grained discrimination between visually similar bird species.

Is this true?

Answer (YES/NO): NO